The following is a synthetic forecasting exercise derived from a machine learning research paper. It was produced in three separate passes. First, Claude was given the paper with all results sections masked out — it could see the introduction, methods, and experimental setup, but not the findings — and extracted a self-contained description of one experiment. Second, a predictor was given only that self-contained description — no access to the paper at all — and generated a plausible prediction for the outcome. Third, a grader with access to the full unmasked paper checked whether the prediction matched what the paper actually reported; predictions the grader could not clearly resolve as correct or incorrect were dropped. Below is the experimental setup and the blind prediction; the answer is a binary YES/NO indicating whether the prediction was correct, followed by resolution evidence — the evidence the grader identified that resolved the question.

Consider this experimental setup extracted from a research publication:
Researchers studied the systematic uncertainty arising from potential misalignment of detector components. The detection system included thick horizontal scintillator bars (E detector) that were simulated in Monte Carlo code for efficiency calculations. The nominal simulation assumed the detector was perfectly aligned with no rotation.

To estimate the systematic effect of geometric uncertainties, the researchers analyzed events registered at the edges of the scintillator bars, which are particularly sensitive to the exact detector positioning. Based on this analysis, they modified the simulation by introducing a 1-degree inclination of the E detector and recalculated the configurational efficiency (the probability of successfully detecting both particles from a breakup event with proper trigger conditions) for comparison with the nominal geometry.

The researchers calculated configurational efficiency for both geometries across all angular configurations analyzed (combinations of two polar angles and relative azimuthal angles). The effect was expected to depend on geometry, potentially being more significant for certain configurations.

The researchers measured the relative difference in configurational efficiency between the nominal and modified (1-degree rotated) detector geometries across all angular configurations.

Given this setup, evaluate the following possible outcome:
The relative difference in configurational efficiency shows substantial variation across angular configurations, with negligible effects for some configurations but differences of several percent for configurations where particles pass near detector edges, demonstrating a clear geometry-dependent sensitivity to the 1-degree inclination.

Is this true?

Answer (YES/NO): YES